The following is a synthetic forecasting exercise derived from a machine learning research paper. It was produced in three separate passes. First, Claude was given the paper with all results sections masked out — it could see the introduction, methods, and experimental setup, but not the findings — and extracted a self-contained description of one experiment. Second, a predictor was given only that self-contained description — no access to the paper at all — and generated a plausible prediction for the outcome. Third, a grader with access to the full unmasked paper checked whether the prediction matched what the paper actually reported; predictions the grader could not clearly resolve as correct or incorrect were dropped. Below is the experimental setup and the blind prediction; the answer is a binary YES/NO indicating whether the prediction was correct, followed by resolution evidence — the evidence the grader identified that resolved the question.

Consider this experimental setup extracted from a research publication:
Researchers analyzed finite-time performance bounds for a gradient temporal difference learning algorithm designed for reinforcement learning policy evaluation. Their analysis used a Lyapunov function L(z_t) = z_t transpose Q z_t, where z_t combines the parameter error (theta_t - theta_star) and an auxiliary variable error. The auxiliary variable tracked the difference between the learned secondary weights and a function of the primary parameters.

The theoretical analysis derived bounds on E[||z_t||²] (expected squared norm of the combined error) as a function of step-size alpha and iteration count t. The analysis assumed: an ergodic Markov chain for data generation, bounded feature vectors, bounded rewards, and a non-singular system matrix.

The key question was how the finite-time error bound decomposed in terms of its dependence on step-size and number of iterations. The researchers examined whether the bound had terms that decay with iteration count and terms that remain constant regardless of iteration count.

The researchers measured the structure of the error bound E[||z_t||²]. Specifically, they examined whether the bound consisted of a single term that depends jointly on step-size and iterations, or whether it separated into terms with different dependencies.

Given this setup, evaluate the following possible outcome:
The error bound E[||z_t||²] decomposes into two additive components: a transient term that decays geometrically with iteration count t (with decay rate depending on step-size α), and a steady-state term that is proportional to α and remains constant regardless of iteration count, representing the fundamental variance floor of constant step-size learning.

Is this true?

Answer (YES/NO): YES